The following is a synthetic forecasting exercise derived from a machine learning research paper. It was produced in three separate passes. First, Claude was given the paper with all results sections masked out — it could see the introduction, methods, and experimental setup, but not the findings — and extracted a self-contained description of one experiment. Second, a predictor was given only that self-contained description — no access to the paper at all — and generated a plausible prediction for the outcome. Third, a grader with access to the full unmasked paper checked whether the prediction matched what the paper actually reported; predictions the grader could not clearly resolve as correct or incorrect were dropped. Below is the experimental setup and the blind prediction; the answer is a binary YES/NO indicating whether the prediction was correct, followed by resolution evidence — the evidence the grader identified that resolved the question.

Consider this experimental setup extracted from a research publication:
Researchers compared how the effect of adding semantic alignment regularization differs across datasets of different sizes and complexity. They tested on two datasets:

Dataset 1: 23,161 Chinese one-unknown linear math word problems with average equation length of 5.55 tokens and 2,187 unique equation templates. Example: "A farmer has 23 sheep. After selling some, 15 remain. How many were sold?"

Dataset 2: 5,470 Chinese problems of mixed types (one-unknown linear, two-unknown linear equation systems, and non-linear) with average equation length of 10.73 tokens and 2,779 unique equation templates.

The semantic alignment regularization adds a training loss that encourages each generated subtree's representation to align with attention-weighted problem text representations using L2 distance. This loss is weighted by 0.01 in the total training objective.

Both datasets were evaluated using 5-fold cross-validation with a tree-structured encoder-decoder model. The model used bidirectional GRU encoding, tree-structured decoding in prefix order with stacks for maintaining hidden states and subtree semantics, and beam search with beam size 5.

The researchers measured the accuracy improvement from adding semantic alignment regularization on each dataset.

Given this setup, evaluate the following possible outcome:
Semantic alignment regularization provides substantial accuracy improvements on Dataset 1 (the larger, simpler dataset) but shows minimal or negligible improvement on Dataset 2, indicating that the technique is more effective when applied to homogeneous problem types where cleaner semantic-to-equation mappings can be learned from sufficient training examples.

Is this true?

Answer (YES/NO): NO